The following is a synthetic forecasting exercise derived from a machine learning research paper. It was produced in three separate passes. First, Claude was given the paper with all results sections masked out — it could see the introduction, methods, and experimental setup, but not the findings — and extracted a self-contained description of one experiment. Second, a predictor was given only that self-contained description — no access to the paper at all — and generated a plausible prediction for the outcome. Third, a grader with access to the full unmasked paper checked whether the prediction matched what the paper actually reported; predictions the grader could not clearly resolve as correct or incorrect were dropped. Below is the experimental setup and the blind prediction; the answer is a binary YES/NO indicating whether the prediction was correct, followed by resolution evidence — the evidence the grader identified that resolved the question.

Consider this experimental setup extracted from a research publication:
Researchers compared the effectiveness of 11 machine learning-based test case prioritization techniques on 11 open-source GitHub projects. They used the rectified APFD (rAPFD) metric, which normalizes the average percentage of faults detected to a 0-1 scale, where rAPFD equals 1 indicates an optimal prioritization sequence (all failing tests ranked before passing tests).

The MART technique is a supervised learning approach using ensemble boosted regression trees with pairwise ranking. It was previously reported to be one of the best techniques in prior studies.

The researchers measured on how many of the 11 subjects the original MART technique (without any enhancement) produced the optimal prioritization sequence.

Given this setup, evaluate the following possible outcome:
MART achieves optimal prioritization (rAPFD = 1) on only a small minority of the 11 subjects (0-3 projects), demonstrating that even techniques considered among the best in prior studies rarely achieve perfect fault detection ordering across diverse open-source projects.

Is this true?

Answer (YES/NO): NO